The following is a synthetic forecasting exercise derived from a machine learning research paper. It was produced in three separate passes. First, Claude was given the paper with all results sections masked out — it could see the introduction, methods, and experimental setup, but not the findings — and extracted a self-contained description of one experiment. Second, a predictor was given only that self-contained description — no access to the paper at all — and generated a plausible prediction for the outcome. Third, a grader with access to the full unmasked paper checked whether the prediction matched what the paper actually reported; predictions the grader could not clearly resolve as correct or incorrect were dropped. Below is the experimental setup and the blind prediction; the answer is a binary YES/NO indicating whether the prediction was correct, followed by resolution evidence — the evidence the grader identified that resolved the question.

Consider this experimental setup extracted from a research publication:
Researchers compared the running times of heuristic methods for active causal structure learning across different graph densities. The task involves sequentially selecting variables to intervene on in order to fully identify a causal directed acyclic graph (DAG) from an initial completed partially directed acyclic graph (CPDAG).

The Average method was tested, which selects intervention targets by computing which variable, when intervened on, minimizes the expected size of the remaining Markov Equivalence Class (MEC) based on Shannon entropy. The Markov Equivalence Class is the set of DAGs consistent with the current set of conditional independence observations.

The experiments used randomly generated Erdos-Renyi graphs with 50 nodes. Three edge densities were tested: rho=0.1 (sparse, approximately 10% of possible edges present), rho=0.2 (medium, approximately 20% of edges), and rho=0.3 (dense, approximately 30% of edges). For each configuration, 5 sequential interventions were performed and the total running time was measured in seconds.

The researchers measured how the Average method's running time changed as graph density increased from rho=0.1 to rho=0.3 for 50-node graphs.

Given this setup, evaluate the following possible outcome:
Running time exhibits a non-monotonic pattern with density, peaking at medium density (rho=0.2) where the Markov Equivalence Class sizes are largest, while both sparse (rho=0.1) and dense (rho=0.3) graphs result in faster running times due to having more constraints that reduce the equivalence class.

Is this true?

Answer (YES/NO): NO